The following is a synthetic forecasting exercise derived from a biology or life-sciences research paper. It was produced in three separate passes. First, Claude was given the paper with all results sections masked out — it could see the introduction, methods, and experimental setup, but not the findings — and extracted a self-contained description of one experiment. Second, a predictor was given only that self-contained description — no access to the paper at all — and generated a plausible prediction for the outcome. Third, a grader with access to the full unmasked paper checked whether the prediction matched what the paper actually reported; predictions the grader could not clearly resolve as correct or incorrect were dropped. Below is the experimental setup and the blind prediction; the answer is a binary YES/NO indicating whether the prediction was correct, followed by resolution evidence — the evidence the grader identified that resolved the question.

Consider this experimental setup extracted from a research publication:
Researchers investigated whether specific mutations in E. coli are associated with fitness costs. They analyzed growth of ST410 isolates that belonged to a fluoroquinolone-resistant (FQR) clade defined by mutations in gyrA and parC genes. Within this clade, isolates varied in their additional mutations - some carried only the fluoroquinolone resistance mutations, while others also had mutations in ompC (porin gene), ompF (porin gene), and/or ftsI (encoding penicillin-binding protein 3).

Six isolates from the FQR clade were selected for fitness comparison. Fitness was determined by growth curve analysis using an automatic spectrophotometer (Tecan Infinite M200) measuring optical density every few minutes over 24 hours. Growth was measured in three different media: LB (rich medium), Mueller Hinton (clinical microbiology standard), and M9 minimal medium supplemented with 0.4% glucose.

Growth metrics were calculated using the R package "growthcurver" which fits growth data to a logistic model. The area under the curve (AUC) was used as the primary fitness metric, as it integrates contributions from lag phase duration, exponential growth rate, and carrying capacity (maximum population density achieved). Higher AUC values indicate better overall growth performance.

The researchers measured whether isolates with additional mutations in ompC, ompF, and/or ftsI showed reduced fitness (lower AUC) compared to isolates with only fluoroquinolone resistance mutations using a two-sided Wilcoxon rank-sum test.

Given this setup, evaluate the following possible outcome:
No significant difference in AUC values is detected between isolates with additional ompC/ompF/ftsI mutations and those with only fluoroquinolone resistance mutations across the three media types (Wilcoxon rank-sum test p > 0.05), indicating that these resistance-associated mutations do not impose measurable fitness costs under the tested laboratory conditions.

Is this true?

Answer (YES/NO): NO